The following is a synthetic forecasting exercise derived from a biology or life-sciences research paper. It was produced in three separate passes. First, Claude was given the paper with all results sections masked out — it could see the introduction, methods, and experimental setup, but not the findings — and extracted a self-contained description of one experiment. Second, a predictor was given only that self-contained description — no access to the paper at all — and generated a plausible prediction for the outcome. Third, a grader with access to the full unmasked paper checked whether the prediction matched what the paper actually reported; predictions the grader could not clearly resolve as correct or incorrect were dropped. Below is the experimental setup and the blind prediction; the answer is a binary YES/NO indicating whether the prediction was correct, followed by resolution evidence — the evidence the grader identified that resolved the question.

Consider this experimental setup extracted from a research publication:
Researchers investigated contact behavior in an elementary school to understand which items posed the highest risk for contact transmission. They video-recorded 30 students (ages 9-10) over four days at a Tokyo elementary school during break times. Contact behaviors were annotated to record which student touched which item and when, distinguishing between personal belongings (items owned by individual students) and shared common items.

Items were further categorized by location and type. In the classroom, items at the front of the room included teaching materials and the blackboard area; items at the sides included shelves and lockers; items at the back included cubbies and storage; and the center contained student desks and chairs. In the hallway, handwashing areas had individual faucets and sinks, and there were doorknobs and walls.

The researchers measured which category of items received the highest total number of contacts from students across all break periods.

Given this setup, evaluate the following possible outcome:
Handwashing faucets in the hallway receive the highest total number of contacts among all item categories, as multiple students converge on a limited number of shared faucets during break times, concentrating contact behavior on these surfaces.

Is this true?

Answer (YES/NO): NO